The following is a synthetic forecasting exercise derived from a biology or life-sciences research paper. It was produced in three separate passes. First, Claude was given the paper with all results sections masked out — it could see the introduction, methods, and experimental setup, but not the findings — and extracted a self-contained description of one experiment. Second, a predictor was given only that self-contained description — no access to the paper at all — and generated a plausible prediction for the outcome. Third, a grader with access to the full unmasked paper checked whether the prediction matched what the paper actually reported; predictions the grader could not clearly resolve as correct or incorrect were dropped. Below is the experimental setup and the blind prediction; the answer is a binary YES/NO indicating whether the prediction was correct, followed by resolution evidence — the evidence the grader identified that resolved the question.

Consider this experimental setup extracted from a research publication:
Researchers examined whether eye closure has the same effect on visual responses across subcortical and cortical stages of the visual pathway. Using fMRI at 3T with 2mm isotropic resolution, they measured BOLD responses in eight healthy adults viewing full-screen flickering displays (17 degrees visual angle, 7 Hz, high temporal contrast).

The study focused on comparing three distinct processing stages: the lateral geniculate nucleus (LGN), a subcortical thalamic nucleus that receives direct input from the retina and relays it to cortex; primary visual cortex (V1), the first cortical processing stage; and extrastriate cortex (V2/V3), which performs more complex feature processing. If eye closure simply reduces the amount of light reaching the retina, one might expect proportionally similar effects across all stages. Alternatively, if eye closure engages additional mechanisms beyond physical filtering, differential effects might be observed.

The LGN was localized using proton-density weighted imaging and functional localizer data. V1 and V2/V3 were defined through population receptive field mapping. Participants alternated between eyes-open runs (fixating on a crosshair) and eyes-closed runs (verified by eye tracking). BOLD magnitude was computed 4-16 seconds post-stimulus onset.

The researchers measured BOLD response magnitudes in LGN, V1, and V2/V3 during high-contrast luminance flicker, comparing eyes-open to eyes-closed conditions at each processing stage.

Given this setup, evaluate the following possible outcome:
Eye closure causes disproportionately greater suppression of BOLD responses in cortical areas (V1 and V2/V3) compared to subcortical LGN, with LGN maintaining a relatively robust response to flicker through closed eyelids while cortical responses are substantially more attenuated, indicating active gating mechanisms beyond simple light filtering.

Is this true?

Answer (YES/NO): NO